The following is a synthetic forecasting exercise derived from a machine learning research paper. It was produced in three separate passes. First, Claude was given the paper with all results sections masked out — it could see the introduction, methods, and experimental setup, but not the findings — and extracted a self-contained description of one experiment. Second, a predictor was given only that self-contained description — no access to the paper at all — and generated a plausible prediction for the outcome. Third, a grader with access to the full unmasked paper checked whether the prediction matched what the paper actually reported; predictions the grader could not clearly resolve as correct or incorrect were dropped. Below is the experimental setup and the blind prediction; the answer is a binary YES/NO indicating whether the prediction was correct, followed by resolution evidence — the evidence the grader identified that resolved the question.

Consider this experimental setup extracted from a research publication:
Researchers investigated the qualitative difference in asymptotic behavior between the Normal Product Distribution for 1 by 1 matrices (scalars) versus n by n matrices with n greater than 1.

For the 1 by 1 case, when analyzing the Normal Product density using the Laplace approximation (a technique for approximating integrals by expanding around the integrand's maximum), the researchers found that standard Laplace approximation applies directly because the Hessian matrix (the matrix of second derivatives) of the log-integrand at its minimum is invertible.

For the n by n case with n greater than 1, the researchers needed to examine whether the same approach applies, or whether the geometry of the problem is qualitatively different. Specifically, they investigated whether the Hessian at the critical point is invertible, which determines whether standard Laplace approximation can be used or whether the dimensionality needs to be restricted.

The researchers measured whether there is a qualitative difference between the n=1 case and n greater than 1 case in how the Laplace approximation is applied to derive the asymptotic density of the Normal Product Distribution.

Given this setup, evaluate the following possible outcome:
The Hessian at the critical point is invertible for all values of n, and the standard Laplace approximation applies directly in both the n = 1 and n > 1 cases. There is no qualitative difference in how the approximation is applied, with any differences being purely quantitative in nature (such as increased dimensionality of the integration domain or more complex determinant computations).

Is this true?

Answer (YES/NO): NO